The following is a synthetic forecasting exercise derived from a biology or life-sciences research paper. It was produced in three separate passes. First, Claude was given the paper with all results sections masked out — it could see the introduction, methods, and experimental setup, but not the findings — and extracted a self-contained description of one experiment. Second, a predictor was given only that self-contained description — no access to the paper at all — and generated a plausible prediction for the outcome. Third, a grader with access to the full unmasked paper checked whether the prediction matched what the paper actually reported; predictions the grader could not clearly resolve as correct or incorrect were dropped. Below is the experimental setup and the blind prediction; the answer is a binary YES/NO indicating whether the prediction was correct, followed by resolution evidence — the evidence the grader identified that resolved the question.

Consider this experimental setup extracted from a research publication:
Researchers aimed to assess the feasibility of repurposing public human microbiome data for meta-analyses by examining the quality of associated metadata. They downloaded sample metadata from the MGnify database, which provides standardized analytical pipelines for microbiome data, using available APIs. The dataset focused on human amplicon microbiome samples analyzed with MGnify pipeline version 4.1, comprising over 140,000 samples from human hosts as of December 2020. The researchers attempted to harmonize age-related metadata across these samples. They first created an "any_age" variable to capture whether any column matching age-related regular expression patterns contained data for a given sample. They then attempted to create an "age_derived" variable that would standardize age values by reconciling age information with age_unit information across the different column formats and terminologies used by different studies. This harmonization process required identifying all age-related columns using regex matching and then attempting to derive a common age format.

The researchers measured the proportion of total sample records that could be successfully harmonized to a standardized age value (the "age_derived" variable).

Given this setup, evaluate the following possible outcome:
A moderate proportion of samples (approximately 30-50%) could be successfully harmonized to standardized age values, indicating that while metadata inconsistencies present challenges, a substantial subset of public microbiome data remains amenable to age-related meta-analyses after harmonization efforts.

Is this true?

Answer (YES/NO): NO